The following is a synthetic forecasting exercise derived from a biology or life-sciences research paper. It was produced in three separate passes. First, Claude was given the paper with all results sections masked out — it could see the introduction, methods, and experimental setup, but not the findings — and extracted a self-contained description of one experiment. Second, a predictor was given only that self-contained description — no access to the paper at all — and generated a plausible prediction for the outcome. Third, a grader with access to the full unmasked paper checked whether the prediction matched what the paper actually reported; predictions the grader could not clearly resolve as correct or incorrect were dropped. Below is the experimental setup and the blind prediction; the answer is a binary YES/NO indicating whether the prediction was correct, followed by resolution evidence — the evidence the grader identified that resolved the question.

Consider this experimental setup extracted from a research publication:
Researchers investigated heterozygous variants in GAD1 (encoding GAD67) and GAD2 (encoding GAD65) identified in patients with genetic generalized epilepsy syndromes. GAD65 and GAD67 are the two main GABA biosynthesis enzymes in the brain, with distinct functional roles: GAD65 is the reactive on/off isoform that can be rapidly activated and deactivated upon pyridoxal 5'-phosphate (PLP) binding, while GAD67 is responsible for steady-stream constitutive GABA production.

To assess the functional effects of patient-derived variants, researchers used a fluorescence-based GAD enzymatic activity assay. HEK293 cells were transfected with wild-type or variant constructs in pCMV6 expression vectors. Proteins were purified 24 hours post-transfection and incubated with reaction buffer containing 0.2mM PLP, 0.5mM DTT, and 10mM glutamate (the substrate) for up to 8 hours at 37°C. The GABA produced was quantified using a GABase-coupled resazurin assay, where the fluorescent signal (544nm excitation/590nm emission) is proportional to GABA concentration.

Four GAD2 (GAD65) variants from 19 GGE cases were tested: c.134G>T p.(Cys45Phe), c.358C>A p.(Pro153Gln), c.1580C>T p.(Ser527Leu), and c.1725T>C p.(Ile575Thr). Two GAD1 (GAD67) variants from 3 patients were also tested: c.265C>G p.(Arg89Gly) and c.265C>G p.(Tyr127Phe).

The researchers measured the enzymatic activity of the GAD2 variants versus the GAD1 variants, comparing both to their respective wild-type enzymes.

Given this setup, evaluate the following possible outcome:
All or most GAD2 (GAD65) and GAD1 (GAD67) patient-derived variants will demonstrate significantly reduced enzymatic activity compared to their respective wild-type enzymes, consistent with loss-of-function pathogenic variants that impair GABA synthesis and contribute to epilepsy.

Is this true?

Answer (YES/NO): NO